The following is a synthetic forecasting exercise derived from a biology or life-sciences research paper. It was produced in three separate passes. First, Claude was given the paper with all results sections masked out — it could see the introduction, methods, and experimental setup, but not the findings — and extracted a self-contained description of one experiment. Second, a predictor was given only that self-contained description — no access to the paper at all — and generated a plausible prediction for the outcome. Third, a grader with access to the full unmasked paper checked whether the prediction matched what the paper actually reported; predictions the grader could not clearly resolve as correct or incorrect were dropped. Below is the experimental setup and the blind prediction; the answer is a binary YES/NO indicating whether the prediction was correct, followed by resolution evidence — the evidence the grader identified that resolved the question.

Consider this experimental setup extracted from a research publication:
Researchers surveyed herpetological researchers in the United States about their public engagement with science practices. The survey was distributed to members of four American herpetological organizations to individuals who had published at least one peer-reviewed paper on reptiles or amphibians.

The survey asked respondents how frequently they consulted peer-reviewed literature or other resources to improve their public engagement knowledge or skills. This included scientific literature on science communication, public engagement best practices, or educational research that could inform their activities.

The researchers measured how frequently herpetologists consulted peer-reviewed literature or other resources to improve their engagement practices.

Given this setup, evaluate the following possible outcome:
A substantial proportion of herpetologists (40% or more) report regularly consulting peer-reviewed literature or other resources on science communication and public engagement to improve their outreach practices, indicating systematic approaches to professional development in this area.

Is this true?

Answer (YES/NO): NO